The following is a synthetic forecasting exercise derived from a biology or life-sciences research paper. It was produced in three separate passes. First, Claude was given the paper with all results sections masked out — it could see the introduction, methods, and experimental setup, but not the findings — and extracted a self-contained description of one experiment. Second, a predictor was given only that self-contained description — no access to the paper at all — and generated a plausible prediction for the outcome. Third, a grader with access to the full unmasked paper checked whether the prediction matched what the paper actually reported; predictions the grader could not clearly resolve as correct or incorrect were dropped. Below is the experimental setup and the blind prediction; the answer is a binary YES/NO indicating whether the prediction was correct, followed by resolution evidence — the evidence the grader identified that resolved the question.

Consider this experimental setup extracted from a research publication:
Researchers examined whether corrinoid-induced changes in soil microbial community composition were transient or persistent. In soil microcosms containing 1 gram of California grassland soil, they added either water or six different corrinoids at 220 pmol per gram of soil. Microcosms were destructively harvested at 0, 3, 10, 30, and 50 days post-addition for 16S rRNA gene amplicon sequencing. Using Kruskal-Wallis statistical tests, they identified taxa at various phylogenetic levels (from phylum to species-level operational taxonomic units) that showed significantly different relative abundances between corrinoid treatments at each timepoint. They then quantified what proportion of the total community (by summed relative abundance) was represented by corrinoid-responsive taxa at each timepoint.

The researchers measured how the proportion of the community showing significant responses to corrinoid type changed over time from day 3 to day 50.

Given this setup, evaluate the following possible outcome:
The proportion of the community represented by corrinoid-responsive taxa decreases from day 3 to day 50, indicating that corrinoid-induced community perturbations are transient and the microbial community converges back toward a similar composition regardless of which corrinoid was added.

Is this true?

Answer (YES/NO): YES